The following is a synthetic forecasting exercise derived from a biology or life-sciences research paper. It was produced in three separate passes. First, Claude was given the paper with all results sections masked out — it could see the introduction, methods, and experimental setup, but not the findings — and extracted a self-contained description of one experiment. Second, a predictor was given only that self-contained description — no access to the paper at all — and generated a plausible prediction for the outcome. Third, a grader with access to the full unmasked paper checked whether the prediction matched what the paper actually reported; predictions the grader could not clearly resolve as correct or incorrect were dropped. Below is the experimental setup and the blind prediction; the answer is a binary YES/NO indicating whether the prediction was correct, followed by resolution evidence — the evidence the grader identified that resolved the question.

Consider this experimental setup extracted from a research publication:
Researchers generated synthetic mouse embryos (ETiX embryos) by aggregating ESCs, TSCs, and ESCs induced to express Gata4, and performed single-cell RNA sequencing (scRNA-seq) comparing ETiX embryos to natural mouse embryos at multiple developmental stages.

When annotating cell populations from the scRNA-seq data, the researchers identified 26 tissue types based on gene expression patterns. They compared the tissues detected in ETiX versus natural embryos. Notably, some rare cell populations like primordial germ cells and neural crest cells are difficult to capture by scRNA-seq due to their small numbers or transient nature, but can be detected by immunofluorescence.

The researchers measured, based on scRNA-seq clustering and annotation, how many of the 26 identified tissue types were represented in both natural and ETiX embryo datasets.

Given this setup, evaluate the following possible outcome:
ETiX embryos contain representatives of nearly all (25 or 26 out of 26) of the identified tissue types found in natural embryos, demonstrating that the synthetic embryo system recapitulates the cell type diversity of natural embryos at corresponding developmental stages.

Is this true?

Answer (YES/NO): YES